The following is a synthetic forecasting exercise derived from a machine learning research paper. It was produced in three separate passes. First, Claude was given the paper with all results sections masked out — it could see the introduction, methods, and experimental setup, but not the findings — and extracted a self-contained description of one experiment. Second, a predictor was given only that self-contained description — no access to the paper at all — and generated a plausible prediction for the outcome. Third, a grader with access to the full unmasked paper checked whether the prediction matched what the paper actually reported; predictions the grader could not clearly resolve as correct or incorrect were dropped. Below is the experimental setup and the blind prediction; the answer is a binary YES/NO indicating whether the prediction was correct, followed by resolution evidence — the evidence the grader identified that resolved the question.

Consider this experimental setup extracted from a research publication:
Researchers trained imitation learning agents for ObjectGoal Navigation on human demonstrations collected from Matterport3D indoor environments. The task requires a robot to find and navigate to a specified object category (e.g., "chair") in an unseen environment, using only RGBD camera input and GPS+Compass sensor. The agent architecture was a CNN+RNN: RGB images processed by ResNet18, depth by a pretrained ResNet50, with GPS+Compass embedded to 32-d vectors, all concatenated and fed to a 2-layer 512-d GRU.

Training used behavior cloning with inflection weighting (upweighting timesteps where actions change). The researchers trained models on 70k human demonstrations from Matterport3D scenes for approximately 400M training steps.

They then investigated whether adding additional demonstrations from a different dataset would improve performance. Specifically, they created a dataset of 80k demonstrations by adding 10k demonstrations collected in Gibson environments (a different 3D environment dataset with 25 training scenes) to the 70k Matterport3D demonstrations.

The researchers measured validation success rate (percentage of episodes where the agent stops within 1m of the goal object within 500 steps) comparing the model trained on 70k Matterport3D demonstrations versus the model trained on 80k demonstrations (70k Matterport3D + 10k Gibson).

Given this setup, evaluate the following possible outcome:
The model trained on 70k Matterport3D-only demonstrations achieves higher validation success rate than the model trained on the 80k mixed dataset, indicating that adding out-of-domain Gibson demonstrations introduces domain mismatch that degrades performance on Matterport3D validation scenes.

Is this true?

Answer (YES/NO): YES